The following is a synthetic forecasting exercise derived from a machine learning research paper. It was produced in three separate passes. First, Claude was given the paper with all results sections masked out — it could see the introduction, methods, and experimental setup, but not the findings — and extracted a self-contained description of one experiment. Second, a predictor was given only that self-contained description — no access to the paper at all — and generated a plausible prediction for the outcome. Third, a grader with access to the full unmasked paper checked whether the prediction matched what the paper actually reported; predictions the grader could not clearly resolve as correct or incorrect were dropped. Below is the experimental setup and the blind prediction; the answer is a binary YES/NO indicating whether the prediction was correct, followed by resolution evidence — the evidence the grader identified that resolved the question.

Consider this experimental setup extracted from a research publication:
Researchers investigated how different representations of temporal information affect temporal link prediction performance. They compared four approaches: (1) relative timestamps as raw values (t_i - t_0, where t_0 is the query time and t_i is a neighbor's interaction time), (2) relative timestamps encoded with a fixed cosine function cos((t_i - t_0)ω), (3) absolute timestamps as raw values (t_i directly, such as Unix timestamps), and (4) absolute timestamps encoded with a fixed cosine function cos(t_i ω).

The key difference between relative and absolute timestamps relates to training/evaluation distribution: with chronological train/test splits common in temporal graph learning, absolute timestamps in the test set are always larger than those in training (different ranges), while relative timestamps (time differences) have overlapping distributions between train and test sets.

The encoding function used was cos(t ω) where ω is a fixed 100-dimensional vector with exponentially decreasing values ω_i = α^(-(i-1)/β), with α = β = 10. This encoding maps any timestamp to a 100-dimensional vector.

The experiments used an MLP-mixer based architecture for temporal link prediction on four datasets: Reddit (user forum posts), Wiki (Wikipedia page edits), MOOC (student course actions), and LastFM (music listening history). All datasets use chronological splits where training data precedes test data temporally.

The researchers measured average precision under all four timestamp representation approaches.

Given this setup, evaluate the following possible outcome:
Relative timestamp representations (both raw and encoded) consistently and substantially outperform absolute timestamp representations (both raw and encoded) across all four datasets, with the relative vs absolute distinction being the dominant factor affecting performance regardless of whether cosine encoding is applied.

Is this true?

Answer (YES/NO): NO